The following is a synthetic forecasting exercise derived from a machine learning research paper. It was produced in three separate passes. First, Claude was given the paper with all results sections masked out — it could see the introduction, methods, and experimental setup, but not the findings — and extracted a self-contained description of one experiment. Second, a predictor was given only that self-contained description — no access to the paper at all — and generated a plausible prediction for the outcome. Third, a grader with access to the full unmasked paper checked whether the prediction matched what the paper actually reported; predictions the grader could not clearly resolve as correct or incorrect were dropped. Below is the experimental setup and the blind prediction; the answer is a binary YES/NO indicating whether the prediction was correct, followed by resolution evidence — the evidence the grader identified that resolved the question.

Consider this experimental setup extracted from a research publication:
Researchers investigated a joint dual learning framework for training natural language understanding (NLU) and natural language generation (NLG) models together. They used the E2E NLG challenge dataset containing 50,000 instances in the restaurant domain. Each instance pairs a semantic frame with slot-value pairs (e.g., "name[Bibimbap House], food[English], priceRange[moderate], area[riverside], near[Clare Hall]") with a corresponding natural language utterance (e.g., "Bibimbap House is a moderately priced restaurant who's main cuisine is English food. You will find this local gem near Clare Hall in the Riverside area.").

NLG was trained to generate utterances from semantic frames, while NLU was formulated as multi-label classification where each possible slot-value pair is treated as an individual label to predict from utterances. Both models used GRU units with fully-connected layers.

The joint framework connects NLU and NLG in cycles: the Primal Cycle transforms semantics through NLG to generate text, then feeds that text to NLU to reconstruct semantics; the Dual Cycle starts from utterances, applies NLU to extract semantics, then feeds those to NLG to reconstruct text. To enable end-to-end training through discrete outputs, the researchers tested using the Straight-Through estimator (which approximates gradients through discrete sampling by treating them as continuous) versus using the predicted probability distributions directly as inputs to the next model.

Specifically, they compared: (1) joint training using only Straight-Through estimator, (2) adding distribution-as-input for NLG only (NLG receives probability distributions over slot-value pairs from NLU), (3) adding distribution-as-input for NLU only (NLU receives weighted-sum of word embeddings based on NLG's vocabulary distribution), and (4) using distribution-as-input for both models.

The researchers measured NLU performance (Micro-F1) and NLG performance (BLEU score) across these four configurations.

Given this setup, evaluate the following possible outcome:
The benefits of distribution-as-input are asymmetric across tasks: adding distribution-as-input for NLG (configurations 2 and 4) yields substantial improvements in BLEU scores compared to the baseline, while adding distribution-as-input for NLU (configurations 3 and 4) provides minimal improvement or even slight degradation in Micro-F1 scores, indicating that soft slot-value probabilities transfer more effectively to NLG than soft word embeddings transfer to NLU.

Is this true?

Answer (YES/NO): NO